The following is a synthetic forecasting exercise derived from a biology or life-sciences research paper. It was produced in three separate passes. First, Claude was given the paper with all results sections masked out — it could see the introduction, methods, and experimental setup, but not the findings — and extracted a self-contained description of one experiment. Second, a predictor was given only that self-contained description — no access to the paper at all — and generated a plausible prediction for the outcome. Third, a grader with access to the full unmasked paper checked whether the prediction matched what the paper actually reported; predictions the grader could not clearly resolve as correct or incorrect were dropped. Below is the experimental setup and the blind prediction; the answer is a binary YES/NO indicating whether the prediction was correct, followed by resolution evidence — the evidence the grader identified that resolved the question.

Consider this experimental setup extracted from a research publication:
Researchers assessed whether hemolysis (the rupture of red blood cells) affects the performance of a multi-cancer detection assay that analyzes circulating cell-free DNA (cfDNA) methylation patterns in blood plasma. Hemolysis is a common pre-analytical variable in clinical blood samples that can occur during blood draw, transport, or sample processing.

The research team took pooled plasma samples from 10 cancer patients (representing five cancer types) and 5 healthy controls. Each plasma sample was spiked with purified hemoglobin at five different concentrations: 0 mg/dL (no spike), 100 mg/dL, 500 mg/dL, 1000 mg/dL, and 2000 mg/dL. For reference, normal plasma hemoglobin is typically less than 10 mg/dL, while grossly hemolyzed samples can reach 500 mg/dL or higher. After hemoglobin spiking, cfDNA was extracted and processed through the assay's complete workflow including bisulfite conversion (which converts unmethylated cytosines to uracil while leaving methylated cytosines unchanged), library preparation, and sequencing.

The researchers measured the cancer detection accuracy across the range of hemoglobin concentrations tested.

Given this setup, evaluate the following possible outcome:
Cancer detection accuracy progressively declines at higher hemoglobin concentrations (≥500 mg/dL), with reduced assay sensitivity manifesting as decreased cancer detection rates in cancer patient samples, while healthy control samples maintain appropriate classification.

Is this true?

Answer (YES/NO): YES